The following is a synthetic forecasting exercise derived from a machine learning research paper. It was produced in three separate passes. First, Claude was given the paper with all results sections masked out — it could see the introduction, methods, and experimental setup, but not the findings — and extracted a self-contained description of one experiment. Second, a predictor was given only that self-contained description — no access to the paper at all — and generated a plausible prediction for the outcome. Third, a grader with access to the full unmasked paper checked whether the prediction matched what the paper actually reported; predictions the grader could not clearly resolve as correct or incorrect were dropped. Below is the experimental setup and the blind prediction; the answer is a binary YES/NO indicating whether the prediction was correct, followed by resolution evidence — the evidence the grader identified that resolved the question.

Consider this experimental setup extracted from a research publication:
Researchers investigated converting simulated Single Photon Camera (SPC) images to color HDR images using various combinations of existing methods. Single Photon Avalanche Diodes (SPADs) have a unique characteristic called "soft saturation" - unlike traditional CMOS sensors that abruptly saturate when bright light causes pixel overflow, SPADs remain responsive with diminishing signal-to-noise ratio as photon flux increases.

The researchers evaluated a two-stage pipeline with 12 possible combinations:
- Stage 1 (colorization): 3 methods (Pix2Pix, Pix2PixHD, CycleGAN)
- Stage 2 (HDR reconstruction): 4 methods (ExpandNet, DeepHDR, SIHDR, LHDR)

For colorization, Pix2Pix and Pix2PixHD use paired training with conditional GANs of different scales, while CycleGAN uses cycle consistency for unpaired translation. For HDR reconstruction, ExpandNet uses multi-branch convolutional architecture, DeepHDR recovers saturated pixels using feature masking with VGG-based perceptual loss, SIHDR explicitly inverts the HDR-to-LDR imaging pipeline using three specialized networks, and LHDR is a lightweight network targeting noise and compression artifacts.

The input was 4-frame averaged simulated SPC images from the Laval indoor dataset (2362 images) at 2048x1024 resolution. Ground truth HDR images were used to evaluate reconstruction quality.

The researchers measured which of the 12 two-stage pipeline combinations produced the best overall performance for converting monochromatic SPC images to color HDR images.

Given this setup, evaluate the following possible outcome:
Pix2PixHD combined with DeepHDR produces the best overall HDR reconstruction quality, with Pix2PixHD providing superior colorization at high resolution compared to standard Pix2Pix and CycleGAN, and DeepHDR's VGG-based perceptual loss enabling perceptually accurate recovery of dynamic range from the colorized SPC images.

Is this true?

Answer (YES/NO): YES